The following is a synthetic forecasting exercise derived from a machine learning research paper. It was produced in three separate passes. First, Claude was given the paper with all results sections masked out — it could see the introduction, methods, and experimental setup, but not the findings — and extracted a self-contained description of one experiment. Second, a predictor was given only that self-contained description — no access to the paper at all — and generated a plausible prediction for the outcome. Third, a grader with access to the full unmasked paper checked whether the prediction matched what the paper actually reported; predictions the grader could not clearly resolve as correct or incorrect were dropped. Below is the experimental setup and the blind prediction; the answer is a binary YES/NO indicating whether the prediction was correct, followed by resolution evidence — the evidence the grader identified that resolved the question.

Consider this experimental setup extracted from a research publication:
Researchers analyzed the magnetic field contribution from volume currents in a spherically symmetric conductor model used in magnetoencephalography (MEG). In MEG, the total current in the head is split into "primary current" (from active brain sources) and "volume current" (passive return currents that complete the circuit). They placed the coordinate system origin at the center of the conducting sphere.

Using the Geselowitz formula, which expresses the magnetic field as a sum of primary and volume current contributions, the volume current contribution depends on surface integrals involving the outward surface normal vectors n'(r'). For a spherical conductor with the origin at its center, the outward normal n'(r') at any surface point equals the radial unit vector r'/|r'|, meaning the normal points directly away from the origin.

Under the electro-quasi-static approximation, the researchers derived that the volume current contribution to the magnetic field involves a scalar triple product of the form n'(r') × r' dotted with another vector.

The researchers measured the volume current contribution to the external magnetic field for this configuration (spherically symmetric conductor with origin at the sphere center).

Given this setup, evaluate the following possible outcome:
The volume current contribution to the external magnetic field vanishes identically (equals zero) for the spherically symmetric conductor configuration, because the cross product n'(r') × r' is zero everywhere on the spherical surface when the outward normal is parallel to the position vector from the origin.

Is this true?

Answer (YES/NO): YES